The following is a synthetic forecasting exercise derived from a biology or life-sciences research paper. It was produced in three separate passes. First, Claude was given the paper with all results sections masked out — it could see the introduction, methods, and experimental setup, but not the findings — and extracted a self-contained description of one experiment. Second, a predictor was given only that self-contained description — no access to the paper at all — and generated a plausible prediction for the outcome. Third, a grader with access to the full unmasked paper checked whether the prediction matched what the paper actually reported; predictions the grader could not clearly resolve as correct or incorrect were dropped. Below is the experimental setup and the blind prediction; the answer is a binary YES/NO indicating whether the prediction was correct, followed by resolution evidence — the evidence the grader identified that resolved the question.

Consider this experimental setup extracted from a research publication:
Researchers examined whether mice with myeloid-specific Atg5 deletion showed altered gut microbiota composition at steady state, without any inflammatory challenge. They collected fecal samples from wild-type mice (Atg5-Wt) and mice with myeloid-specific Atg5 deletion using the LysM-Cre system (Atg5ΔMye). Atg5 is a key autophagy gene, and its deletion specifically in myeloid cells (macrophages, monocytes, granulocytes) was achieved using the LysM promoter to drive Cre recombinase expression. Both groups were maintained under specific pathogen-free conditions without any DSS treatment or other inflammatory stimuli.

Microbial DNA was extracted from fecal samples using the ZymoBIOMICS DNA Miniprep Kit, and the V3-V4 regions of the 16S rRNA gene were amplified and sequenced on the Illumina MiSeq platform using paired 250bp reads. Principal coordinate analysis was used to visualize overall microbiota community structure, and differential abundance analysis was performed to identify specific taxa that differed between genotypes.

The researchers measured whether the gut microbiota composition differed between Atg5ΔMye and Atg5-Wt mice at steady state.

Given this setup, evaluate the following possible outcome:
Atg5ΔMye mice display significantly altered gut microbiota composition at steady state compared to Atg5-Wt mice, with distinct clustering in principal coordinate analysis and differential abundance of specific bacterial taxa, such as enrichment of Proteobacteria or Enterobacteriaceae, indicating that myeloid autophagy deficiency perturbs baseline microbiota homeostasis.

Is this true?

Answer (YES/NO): NO